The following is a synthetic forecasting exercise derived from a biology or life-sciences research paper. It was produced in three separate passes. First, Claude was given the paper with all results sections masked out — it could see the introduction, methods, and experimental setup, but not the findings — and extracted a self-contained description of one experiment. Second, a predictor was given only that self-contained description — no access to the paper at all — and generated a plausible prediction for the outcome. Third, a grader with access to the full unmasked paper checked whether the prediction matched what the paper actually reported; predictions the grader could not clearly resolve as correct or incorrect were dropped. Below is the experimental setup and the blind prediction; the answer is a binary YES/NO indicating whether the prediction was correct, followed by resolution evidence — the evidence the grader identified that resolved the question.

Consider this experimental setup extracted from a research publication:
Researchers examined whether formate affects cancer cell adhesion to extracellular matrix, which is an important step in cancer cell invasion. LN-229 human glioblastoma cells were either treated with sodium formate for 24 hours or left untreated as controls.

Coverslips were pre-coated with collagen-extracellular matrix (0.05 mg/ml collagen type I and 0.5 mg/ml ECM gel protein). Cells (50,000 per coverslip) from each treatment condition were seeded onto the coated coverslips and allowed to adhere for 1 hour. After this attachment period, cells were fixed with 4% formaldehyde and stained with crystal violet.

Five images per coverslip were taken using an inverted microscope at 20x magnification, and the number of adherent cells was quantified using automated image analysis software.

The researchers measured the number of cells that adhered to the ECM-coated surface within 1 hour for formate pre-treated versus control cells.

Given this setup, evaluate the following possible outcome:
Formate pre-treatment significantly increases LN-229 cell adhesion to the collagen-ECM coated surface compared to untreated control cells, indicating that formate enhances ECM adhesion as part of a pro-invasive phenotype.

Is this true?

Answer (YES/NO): YES